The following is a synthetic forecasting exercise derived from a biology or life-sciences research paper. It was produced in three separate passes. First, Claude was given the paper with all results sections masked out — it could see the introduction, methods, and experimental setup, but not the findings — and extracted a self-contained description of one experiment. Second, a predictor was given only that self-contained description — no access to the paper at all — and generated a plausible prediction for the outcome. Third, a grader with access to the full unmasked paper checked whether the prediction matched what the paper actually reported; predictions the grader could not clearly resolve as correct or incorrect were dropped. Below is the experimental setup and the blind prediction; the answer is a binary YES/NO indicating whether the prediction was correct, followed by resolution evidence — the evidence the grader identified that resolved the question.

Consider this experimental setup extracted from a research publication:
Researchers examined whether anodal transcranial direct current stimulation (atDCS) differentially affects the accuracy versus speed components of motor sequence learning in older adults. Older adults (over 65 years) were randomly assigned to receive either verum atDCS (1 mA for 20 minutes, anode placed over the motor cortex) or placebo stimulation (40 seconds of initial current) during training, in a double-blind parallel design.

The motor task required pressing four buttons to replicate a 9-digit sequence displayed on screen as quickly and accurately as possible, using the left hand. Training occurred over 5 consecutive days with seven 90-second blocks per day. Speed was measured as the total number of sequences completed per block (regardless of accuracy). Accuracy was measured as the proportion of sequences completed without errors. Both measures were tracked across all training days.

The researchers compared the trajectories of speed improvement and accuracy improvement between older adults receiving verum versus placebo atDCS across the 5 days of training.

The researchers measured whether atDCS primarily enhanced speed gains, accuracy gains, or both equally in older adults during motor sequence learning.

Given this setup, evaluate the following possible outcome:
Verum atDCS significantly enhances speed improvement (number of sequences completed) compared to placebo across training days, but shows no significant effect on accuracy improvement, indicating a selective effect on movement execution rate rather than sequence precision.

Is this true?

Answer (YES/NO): NO